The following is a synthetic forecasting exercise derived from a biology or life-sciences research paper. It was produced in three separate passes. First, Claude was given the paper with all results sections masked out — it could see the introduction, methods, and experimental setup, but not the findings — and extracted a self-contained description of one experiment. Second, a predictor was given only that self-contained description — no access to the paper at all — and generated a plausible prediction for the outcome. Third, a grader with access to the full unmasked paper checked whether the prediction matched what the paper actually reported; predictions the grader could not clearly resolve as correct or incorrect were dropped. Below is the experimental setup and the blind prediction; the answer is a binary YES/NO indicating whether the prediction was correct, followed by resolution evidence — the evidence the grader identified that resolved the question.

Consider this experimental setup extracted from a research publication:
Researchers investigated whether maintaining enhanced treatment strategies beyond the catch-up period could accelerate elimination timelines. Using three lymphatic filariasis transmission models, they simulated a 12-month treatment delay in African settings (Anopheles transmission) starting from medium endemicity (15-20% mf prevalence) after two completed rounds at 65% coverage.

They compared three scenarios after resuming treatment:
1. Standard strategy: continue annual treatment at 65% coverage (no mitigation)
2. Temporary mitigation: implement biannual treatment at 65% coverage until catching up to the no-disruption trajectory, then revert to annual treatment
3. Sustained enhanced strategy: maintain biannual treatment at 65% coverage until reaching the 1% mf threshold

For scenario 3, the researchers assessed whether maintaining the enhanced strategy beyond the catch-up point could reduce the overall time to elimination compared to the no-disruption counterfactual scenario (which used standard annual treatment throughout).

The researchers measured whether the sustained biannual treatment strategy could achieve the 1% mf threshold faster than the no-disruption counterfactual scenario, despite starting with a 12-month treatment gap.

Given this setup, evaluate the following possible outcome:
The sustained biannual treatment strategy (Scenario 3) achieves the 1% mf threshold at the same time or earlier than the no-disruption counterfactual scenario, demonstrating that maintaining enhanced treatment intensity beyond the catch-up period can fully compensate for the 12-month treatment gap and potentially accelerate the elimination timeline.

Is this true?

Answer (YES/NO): YES